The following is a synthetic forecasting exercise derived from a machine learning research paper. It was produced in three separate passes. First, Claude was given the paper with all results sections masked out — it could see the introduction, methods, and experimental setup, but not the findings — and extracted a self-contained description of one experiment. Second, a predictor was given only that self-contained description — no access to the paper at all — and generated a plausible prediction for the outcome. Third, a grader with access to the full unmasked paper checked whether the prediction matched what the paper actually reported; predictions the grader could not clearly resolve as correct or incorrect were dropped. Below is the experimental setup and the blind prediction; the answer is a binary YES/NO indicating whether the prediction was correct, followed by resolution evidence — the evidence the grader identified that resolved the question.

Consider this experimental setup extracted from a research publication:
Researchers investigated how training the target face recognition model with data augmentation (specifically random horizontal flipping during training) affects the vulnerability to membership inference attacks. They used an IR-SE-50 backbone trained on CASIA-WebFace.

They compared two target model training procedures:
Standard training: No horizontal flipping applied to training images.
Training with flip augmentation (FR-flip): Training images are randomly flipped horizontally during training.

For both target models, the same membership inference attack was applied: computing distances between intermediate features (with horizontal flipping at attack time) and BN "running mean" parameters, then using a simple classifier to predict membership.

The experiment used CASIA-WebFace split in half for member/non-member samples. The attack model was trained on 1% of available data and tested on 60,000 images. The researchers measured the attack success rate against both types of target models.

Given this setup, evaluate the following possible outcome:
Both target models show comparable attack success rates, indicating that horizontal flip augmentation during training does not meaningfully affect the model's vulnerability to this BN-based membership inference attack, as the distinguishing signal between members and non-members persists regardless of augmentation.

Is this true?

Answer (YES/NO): YES